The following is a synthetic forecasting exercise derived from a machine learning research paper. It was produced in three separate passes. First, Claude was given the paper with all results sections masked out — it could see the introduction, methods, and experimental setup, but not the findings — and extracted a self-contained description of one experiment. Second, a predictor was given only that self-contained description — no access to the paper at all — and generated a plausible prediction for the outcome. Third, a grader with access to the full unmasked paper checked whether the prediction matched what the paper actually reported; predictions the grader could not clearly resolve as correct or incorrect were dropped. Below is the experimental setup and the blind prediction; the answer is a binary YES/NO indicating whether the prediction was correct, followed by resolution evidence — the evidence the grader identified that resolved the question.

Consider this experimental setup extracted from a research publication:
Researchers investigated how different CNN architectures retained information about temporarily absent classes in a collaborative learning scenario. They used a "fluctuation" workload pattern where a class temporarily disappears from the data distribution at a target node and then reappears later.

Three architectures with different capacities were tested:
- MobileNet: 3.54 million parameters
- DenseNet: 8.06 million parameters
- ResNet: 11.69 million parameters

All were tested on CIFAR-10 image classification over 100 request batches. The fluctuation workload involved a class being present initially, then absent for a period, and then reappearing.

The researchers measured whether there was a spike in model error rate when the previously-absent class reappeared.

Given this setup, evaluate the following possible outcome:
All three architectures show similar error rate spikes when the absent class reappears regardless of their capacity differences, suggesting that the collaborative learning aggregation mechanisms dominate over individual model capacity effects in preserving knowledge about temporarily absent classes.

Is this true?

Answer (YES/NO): NO